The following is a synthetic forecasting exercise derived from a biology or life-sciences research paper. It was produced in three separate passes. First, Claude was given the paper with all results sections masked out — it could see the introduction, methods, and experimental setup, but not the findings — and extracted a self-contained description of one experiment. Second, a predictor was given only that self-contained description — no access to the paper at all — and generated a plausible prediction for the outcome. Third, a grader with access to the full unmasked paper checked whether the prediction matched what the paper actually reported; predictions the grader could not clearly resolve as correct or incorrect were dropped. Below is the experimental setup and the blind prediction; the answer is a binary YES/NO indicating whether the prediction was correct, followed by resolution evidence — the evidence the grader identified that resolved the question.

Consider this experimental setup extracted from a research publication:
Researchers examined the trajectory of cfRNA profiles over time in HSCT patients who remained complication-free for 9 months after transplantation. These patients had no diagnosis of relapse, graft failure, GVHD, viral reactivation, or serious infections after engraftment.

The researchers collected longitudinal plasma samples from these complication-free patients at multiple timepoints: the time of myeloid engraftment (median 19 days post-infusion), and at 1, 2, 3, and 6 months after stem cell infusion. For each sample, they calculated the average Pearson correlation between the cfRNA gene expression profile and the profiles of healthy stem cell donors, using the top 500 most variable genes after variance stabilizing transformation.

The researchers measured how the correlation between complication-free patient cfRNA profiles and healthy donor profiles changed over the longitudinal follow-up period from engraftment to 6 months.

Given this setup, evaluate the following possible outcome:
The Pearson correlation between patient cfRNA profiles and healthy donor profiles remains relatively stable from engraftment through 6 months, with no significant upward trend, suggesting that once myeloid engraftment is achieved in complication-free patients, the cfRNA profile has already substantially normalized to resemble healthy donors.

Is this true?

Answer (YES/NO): NO